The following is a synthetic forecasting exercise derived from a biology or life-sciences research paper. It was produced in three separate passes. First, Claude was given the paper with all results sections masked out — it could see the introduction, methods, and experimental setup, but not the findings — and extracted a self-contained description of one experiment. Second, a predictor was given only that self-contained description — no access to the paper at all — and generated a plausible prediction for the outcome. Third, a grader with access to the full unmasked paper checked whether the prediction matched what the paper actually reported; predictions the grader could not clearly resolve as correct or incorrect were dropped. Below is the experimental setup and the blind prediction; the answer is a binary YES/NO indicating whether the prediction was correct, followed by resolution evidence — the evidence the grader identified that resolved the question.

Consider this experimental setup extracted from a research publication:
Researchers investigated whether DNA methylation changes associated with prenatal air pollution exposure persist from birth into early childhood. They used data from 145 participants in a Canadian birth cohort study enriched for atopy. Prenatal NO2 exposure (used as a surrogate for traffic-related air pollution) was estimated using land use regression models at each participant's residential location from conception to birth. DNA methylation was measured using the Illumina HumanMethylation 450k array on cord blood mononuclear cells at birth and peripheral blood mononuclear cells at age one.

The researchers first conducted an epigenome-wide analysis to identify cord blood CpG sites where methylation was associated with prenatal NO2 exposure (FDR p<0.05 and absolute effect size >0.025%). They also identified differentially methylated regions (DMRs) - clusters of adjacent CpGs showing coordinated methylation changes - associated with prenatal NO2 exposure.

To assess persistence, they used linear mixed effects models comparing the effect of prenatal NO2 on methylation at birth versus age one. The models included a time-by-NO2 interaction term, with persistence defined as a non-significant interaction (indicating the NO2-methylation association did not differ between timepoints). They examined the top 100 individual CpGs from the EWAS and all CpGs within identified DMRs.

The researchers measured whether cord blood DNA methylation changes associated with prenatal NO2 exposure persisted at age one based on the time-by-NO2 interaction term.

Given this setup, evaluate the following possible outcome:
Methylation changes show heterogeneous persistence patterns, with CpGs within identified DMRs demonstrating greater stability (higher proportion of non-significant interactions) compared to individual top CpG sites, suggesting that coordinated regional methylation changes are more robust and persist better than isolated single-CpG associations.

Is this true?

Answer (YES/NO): YES